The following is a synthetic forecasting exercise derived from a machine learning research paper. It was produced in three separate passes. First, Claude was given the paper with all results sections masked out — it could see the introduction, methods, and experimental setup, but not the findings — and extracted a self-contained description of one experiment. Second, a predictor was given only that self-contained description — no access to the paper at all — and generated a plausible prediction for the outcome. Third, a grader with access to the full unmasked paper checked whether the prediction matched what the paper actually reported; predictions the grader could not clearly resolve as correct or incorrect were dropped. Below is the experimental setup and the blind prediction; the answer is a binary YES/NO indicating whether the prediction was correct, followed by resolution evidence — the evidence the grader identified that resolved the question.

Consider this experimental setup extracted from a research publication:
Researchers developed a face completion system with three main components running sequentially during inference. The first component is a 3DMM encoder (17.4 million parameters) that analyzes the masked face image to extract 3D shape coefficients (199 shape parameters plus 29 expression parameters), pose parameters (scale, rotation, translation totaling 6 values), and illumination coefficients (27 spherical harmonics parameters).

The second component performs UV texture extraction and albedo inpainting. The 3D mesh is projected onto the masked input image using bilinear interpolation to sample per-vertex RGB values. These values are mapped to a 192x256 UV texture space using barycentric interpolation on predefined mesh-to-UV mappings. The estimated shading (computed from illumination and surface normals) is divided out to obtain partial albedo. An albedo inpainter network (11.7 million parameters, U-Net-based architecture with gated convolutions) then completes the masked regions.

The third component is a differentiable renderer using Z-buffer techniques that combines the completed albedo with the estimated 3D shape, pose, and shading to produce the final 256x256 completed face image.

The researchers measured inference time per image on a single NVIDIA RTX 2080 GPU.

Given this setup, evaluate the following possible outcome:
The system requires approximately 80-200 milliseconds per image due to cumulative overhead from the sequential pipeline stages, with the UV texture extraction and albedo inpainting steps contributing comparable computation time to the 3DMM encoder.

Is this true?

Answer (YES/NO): YES